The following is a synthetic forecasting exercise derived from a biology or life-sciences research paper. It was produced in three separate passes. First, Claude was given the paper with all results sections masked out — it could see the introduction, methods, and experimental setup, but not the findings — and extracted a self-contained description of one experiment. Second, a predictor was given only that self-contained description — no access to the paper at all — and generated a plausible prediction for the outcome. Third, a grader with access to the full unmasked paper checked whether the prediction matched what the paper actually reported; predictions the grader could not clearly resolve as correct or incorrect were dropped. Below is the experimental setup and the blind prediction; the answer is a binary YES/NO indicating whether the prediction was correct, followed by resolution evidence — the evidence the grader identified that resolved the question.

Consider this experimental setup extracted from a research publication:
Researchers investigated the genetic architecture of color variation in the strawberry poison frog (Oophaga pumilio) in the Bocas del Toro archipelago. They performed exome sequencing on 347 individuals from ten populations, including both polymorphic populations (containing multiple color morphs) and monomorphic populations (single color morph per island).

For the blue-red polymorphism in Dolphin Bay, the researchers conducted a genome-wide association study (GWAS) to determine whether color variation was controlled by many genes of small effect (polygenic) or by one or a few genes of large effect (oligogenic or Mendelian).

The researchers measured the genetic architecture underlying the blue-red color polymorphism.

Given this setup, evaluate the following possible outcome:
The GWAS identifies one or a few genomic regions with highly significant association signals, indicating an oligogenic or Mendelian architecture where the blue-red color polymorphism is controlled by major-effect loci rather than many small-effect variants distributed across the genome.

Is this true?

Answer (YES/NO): YES